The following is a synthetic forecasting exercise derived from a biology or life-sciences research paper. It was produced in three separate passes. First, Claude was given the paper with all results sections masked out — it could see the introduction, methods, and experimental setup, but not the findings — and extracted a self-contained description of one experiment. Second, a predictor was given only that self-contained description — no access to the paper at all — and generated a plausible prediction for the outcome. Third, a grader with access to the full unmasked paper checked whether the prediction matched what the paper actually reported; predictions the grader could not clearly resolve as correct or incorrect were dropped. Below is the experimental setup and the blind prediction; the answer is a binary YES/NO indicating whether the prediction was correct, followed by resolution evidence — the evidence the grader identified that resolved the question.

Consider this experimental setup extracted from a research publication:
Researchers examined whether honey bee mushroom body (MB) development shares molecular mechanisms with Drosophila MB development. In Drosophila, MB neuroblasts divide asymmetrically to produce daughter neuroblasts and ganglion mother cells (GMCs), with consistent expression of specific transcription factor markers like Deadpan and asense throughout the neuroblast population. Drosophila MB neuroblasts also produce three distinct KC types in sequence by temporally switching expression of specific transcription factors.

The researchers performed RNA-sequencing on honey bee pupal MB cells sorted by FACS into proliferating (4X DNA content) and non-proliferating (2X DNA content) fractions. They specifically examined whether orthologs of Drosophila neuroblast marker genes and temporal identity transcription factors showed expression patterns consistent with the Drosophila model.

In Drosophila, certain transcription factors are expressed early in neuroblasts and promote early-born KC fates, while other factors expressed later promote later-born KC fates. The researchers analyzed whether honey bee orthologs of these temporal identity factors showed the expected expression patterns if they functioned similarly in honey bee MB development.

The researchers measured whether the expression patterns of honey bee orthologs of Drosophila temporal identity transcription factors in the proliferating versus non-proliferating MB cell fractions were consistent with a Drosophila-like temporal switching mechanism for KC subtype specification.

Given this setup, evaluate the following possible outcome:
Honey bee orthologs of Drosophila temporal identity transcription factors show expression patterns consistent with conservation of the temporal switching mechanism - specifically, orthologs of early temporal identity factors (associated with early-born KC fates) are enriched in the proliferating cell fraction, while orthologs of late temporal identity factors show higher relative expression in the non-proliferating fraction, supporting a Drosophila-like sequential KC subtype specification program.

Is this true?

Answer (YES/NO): NO